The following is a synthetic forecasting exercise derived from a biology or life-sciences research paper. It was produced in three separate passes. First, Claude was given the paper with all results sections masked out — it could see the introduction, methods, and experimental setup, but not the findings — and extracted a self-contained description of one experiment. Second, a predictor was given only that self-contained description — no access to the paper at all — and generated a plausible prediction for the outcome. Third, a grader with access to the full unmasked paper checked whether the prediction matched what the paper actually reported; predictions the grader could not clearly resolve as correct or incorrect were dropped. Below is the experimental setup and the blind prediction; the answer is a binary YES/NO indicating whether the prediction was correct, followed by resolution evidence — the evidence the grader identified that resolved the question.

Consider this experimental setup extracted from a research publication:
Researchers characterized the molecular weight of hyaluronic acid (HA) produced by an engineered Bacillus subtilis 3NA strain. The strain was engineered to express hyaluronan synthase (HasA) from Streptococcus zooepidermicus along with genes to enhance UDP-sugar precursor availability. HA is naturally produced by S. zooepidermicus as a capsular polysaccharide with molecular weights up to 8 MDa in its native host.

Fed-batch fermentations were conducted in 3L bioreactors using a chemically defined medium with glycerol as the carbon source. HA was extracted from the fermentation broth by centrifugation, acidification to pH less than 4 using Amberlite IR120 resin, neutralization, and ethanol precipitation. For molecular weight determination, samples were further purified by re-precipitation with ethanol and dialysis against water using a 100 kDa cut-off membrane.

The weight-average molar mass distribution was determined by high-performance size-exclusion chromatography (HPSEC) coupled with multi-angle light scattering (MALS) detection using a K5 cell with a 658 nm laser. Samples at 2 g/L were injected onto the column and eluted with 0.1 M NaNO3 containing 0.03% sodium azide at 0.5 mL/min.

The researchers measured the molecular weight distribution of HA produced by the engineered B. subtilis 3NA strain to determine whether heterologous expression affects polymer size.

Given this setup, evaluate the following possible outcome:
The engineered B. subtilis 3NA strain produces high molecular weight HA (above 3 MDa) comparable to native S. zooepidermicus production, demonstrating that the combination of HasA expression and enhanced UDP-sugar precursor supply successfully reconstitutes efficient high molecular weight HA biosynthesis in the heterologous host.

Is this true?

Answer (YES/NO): NO